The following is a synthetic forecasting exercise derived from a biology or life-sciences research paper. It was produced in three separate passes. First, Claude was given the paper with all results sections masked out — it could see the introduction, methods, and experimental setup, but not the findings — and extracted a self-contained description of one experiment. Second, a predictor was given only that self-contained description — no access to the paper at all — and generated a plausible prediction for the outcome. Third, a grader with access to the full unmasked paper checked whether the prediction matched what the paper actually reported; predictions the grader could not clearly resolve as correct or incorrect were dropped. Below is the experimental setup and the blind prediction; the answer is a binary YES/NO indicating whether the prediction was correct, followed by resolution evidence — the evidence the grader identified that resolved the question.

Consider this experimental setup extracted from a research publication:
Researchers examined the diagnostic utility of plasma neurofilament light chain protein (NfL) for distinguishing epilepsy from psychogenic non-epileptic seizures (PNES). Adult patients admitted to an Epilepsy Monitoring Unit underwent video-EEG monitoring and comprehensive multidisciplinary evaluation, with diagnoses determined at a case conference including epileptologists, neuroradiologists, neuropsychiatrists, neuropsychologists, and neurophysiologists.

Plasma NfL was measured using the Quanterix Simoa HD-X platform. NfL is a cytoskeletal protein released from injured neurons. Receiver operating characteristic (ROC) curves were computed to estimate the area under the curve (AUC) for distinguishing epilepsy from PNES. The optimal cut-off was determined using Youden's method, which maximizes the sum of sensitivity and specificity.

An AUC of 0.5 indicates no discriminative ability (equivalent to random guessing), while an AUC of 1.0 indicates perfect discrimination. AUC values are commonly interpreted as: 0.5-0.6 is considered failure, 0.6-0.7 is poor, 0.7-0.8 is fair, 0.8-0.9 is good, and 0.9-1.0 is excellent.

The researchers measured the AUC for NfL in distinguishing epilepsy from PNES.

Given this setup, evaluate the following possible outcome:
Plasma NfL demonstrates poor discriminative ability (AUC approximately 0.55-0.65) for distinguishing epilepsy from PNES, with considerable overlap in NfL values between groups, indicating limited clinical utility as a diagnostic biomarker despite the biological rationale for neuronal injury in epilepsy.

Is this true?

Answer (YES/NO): YES